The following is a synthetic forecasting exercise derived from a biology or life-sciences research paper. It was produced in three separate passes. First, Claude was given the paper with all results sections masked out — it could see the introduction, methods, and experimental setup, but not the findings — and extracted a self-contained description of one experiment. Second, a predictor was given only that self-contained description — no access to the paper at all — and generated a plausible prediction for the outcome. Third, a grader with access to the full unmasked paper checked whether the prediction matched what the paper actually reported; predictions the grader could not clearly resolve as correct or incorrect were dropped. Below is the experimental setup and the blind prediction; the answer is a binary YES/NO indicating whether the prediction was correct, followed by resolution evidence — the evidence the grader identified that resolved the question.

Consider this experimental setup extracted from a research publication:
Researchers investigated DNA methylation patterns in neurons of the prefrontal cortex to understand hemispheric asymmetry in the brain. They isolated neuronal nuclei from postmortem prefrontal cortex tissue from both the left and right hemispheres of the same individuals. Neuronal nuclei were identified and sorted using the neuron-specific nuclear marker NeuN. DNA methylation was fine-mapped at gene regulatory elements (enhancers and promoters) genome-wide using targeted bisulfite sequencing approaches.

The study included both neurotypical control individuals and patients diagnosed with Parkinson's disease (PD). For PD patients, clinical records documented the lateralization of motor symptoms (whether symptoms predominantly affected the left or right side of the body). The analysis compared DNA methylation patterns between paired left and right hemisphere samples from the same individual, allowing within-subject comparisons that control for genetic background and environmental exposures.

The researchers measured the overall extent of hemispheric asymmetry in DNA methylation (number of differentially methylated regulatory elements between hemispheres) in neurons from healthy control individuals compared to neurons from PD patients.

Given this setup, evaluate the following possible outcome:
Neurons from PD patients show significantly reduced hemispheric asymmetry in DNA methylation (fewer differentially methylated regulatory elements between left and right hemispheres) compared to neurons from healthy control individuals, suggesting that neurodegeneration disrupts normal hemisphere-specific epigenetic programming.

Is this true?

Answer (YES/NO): NO